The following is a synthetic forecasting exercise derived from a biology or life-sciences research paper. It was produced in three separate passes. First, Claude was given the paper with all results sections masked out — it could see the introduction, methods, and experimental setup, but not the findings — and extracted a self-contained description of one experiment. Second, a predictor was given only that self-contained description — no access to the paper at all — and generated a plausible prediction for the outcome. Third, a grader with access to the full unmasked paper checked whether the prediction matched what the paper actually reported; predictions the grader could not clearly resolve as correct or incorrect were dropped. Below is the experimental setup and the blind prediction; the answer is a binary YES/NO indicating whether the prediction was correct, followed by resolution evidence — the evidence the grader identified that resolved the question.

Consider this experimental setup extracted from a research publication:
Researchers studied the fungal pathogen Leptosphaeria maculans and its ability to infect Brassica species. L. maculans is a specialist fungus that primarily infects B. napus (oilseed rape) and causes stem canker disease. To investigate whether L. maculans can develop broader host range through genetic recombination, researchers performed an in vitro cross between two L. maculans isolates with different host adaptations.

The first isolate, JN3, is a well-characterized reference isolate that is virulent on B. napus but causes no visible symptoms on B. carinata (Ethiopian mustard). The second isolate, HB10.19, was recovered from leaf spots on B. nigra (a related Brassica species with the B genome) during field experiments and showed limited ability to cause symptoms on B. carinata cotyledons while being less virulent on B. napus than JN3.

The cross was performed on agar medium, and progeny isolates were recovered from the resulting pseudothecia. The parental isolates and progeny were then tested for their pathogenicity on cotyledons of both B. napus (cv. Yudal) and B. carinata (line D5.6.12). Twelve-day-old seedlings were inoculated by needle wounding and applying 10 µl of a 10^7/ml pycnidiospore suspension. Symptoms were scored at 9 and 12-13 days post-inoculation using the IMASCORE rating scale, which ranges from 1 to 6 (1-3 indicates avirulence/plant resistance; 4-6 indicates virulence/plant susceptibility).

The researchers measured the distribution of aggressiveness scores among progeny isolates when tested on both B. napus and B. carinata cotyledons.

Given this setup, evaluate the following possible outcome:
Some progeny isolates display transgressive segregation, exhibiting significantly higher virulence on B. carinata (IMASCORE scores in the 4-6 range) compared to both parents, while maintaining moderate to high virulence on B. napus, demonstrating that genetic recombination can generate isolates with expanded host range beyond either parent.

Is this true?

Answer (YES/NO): YES